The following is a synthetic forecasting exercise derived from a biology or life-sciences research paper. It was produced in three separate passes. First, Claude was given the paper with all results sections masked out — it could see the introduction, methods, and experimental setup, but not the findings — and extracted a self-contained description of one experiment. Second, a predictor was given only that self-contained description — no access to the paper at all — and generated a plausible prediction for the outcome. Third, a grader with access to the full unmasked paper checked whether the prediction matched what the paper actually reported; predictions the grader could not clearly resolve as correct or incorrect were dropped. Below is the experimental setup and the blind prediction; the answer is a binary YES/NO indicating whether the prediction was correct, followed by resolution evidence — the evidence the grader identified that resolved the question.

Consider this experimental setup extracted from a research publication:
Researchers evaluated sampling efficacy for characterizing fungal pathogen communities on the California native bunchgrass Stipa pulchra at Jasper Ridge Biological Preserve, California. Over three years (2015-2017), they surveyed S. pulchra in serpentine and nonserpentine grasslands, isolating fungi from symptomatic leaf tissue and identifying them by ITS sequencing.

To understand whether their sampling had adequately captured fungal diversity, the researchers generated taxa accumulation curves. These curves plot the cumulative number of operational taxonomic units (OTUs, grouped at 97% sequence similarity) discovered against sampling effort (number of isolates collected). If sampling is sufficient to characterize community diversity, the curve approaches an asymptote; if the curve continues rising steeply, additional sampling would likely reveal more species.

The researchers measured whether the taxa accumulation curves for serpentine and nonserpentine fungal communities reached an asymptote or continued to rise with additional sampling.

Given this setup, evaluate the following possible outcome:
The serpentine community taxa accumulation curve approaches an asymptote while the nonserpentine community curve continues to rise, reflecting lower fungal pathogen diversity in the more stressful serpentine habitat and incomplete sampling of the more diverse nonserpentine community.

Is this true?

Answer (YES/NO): NO